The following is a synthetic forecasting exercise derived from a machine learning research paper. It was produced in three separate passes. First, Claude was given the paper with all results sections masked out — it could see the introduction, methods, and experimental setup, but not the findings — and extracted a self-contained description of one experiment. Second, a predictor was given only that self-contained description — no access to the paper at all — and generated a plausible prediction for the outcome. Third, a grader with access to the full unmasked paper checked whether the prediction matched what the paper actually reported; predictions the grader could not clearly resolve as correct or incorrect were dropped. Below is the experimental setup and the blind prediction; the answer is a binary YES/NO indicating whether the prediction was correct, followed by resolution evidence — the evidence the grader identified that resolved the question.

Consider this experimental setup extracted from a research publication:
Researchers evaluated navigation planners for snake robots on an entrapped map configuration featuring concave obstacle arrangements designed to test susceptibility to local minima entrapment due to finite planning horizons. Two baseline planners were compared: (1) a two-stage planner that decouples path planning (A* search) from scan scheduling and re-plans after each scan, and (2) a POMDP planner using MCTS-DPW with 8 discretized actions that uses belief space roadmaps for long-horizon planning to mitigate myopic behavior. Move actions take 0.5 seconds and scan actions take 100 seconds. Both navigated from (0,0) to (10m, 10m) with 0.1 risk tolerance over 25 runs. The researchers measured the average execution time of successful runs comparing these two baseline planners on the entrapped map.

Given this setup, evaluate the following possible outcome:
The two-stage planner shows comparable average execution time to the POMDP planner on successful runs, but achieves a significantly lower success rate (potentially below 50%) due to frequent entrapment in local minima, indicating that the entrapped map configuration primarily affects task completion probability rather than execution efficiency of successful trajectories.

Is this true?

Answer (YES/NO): NO